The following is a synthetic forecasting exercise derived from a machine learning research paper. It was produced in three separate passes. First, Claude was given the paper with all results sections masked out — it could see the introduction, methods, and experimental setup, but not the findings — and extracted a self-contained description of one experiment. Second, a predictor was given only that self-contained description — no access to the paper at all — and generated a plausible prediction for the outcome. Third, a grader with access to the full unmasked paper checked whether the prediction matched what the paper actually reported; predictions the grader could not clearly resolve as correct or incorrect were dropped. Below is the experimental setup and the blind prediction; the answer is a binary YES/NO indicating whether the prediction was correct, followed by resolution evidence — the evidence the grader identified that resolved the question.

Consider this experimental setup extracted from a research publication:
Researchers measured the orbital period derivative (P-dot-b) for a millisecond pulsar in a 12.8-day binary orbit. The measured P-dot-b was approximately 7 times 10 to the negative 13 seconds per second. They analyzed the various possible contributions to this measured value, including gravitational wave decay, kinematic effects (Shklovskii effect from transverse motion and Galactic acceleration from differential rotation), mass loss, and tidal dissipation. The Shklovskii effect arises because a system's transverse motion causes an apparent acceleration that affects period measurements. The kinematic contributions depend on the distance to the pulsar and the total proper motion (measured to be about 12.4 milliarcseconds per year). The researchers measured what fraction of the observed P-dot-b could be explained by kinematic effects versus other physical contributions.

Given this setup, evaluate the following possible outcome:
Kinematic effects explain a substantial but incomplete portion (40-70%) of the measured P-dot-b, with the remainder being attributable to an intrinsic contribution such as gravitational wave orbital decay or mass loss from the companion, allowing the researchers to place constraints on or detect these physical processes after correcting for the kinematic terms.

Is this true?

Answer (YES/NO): NO